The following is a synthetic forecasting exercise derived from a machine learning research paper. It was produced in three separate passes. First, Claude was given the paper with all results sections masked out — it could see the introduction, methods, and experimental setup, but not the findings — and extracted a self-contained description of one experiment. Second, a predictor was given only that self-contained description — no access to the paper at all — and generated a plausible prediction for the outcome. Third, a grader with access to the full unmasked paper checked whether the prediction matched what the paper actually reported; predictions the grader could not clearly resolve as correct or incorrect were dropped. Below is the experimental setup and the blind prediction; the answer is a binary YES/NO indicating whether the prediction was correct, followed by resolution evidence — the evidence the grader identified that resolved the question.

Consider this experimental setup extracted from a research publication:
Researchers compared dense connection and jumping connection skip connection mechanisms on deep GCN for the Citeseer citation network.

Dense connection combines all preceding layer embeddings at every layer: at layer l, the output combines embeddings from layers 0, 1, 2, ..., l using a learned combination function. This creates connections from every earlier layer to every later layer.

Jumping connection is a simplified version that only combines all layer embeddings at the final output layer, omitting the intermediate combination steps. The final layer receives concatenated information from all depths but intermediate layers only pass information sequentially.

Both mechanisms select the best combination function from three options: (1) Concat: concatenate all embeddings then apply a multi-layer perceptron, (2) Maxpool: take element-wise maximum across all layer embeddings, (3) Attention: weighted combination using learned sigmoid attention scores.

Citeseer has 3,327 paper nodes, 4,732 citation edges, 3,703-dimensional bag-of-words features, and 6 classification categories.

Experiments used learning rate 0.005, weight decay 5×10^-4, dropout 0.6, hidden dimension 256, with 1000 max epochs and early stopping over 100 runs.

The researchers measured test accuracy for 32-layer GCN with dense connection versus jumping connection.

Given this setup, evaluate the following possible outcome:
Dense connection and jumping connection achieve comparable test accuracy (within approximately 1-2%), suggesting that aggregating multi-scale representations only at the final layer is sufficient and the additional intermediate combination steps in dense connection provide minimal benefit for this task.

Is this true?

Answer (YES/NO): NO